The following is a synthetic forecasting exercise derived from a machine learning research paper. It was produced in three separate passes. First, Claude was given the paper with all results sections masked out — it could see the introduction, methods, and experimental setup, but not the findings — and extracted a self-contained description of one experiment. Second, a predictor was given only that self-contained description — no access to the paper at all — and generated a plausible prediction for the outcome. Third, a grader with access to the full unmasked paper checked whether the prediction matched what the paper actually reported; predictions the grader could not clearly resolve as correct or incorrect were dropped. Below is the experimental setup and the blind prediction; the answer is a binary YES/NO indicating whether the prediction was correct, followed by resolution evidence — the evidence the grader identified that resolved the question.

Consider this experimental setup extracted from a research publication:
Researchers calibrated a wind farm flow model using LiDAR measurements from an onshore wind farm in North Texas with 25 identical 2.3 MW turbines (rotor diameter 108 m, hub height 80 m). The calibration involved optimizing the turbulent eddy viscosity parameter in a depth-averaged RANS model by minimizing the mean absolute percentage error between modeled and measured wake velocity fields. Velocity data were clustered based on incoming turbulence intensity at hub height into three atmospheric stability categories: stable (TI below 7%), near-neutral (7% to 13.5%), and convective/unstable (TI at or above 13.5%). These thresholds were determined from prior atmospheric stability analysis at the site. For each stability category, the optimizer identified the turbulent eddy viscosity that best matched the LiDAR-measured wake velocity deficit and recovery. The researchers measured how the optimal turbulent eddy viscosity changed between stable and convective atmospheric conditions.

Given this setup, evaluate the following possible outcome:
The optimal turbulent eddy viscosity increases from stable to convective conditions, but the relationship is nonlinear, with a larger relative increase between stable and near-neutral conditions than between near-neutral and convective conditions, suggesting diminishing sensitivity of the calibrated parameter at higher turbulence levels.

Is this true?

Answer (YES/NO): NO